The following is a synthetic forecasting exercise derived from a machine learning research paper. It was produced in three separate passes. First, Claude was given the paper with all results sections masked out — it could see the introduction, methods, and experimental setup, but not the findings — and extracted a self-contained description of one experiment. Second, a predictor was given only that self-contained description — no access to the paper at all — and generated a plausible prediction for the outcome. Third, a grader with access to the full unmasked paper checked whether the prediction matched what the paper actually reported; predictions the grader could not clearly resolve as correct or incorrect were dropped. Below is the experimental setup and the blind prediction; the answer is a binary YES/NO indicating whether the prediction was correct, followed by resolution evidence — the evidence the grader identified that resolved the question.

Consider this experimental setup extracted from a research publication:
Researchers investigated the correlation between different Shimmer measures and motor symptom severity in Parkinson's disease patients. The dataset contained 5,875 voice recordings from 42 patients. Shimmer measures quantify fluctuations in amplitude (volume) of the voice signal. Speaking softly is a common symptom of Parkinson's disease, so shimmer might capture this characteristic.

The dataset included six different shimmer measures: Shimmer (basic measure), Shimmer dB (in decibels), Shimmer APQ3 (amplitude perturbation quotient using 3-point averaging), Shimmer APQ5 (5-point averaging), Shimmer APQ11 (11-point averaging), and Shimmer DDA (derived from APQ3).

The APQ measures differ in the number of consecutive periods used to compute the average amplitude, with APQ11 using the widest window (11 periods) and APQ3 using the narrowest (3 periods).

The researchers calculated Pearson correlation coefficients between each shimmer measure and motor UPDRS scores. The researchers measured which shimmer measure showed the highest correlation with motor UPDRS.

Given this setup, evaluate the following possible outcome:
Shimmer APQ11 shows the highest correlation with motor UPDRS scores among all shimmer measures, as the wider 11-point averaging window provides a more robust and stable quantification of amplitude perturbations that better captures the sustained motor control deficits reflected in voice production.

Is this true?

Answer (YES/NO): YES